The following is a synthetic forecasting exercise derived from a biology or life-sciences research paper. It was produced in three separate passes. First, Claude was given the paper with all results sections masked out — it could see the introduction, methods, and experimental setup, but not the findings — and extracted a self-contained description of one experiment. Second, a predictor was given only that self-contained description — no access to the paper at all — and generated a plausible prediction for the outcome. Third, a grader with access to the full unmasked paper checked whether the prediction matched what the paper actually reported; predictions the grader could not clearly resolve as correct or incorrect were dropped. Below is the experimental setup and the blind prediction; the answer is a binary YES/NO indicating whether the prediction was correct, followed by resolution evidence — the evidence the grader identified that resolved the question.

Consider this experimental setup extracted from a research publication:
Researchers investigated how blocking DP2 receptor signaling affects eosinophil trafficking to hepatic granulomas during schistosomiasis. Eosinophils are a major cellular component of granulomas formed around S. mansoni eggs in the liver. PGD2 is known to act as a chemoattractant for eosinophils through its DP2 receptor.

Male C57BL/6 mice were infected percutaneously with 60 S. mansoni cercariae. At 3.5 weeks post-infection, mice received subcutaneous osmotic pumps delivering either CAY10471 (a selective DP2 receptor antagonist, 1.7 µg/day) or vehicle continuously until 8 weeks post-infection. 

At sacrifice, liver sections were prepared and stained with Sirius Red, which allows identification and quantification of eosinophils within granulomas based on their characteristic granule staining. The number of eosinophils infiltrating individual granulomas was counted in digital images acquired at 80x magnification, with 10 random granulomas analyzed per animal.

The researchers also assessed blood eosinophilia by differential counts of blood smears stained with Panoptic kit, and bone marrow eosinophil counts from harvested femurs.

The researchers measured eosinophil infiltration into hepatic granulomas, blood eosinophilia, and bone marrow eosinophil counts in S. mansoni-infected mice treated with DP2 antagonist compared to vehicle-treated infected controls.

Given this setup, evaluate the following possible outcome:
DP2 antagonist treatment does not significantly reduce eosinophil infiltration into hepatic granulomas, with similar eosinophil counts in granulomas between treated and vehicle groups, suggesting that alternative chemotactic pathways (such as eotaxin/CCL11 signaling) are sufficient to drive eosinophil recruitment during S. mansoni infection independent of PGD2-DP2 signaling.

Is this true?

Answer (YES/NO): NO